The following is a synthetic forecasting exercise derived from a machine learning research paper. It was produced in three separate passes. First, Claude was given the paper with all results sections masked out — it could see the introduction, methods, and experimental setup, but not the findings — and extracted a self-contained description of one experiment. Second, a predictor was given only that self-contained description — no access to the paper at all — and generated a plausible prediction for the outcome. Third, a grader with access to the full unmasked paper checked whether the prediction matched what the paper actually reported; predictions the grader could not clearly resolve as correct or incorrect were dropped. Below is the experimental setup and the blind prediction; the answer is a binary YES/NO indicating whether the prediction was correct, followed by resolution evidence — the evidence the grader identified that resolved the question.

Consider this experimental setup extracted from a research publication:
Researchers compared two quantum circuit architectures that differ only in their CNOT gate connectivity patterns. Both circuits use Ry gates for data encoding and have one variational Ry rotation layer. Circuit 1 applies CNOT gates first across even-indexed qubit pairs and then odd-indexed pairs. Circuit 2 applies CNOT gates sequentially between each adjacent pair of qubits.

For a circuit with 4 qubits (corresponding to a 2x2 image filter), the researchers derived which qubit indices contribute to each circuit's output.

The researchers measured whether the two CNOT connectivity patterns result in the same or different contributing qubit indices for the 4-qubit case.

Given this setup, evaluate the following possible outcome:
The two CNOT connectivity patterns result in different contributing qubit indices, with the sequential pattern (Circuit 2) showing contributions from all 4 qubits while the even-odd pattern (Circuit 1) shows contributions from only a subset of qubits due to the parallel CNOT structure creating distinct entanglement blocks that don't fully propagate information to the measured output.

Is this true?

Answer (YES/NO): NO